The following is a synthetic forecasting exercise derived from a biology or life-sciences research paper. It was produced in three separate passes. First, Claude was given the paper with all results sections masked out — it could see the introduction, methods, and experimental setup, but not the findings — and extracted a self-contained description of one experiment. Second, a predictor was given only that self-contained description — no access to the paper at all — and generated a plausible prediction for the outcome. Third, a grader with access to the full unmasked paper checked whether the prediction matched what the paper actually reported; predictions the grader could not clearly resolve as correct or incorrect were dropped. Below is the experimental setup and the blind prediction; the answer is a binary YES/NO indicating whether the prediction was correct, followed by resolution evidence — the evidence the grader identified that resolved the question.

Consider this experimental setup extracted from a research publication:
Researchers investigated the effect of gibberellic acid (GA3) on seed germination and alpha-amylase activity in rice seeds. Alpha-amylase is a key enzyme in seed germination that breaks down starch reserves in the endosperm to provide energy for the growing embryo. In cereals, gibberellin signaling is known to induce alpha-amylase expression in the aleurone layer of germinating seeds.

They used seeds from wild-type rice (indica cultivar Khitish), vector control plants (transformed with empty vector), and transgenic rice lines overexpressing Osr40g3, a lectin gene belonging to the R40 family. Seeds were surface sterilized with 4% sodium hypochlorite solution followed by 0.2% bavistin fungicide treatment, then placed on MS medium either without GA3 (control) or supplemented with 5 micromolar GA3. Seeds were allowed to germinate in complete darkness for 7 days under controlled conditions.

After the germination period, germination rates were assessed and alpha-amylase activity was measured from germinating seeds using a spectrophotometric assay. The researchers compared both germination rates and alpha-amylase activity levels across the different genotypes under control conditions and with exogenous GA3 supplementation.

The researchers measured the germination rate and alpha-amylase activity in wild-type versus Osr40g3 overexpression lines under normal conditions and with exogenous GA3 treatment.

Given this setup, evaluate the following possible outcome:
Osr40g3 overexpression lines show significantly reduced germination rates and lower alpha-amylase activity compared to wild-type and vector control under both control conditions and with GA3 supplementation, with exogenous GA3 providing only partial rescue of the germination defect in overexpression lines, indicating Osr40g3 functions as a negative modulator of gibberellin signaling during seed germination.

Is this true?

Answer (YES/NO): NO